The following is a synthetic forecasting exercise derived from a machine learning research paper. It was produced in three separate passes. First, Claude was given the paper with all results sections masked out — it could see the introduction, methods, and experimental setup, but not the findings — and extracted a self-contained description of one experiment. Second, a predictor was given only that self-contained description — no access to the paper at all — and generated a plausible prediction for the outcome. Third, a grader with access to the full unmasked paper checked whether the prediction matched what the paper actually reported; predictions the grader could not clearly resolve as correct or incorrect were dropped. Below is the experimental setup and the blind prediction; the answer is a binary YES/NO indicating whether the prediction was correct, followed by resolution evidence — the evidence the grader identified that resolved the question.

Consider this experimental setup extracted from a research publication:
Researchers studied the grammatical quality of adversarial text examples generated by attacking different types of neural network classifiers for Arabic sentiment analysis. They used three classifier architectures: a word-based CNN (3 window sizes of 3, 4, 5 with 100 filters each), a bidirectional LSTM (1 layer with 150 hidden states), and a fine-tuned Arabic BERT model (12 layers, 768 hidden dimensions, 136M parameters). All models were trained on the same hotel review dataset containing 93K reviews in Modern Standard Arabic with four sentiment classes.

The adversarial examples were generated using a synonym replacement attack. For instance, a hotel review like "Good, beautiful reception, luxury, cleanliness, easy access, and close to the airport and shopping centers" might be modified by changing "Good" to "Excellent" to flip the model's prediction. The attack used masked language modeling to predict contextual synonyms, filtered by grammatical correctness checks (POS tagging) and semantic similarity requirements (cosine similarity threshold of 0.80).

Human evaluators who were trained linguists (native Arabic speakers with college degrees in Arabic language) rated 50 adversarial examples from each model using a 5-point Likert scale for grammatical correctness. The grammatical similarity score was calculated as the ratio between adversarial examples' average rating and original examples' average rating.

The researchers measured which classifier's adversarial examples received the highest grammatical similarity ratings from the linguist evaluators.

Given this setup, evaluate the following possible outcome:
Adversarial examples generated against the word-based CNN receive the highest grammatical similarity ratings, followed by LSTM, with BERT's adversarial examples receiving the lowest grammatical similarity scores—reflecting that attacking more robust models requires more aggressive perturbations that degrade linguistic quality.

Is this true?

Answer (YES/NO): NO